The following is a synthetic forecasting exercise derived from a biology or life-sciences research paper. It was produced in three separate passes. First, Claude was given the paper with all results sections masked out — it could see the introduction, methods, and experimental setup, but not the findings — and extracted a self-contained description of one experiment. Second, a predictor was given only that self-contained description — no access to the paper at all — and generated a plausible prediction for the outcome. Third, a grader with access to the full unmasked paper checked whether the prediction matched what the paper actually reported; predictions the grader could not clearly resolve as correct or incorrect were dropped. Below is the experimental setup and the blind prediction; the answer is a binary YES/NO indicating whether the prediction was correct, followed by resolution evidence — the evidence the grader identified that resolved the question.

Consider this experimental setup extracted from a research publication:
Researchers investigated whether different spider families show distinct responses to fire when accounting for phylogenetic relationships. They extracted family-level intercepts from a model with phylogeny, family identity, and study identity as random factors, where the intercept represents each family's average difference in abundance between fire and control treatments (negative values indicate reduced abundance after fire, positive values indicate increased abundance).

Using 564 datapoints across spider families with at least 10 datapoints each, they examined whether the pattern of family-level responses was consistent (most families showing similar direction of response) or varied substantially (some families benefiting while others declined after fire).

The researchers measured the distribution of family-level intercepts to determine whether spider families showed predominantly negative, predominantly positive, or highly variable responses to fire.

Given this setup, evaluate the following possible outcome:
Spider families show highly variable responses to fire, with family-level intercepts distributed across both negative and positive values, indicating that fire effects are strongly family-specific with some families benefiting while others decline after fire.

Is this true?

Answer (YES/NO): NO